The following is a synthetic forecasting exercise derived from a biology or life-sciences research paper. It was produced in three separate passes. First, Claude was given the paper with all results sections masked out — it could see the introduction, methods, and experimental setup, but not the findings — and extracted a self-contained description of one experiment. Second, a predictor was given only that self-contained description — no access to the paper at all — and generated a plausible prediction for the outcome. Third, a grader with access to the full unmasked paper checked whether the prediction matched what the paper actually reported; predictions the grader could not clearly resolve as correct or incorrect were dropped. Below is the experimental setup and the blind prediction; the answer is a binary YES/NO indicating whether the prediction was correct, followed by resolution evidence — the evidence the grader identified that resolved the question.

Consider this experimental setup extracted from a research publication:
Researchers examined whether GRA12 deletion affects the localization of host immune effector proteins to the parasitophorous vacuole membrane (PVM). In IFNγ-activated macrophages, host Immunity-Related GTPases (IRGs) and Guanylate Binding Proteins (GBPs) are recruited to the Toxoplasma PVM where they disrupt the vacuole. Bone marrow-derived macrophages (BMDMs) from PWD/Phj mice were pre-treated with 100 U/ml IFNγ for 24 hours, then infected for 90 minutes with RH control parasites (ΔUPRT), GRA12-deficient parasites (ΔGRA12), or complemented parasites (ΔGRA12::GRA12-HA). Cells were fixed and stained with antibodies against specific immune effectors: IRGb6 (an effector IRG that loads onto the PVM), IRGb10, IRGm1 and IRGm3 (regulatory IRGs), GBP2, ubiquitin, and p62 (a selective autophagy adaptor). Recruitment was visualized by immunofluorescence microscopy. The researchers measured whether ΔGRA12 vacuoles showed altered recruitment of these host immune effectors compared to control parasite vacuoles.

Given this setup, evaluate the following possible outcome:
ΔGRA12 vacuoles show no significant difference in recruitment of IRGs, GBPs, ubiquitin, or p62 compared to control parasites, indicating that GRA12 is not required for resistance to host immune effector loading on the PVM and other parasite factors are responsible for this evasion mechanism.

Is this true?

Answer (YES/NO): YES